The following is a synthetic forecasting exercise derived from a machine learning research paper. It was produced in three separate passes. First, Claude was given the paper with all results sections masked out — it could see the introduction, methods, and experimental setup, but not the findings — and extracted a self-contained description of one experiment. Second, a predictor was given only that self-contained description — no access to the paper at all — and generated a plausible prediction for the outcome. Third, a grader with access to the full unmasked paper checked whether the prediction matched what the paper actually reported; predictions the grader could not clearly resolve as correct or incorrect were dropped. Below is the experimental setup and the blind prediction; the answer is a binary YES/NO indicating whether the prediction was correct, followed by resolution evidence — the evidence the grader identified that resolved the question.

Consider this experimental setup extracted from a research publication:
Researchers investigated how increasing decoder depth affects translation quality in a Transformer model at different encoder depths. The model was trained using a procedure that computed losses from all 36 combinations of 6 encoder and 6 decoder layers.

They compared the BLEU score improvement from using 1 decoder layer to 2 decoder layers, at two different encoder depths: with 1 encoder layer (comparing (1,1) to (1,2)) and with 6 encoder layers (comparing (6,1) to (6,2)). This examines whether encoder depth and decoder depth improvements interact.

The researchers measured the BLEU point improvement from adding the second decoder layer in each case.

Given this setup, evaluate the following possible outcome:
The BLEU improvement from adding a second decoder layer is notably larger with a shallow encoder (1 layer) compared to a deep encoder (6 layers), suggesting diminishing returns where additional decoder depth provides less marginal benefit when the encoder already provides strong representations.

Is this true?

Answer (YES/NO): YES